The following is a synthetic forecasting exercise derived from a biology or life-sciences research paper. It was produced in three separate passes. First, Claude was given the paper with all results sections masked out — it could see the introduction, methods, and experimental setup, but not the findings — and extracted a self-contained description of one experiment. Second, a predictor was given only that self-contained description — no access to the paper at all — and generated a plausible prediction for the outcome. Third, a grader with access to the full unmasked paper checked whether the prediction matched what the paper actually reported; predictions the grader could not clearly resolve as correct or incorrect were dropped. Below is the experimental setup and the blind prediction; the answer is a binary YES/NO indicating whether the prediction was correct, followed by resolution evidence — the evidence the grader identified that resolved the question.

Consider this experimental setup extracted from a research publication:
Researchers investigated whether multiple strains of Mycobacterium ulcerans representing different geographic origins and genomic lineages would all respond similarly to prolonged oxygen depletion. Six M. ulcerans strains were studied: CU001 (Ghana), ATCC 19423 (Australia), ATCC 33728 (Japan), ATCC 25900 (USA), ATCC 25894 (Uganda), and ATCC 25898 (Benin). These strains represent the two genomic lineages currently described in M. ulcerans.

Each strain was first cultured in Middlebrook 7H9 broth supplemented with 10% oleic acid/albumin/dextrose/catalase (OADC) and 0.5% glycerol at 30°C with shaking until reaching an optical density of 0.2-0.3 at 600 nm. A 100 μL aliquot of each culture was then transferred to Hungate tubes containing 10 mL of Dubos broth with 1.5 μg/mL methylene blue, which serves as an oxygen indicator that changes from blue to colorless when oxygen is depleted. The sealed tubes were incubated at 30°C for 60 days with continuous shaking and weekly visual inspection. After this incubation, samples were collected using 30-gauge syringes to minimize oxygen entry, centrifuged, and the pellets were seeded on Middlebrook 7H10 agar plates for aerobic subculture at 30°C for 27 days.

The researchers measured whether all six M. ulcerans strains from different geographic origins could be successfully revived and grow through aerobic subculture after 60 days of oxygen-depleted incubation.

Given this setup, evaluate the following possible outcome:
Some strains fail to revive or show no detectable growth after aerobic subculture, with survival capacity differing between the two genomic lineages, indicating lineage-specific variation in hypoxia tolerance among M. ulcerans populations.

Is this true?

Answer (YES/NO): NO